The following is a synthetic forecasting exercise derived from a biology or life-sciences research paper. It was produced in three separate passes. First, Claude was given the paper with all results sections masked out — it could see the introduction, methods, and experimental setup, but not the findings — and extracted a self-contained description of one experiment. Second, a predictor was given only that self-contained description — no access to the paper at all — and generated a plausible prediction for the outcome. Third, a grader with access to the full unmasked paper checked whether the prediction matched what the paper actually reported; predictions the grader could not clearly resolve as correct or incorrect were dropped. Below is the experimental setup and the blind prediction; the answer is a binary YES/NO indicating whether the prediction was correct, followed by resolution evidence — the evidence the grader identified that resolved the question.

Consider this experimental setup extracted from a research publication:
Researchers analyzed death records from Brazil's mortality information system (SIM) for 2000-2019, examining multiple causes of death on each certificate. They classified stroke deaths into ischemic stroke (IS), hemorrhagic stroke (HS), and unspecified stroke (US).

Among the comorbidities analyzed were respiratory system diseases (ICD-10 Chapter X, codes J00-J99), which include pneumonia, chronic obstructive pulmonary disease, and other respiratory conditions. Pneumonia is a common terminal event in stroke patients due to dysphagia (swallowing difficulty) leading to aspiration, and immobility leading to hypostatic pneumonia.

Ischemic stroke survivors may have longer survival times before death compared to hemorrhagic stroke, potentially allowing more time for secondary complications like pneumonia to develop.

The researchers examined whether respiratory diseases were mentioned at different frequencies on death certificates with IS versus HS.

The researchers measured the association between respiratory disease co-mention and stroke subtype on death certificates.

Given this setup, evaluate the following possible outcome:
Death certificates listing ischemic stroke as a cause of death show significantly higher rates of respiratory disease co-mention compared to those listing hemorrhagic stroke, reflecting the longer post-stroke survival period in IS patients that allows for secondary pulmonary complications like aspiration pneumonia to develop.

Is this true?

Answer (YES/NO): YES